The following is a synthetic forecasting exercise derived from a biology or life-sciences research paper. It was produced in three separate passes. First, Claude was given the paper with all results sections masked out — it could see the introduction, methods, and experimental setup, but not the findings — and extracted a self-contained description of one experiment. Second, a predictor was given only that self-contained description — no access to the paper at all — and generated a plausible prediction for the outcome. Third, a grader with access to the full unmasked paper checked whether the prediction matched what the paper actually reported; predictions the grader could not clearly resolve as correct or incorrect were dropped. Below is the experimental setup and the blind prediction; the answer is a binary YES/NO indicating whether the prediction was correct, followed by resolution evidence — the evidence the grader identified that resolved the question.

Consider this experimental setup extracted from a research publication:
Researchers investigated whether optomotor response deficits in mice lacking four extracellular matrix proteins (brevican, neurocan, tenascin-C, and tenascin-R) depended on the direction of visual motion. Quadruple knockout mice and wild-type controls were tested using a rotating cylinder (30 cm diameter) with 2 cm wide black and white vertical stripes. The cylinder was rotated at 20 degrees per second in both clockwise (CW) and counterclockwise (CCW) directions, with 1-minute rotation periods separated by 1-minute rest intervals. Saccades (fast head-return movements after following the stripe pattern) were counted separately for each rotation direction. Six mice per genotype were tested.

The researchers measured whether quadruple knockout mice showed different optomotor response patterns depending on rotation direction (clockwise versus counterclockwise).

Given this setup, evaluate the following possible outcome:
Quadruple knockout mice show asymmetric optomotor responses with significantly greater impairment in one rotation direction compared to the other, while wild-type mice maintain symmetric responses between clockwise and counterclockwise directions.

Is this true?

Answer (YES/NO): NO